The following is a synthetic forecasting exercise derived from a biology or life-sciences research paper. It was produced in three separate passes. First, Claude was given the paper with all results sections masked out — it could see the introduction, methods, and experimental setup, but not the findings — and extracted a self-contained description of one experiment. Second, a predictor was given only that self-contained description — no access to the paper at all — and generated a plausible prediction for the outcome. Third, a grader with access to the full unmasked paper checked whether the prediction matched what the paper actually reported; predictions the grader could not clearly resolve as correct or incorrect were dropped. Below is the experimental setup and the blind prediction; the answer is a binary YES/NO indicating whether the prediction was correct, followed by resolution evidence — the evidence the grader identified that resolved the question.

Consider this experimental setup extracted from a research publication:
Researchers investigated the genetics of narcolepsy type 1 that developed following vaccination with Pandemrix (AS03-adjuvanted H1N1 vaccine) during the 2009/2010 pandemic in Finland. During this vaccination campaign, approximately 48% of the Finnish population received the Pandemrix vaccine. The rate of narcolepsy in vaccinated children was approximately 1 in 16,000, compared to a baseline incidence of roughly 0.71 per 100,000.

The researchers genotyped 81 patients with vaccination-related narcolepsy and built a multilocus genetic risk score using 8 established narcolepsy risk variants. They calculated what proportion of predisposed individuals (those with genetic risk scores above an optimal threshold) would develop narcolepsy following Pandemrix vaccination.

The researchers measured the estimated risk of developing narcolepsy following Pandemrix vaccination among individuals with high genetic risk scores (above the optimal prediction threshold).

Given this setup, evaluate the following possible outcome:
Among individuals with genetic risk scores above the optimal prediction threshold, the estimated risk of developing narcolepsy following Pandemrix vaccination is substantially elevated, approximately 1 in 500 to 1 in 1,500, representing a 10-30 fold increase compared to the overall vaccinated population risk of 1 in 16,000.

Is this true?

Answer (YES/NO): NO